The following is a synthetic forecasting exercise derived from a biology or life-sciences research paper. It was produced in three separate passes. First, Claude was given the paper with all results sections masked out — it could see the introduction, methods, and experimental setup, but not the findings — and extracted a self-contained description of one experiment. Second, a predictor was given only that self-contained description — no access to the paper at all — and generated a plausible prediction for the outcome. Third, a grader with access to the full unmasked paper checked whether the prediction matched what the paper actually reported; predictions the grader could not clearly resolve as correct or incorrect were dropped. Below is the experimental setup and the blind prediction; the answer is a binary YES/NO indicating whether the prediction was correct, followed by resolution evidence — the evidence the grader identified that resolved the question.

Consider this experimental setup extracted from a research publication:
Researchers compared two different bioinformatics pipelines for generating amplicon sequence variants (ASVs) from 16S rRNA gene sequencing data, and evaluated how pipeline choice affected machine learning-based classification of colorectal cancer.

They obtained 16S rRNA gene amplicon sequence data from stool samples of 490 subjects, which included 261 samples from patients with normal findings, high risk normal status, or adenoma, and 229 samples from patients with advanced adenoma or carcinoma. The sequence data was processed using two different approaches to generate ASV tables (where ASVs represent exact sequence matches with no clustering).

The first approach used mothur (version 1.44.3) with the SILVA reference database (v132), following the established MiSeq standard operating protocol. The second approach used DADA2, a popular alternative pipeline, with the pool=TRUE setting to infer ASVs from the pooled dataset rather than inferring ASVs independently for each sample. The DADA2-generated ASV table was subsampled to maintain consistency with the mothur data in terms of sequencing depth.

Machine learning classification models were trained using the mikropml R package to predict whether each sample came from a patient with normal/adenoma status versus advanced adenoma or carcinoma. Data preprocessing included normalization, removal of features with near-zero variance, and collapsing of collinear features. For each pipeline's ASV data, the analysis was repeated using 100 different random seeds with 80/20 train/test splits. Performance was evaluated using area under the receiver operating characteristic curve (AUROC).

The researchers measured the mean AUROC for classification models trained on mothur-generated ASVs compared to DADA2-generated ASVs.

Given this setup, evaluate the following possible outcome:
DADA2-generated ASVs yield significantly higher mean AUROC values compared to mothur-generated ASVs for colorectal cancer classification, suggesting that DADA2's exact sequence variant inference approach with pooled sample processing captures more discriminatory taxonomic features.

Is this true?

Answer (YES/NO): NO